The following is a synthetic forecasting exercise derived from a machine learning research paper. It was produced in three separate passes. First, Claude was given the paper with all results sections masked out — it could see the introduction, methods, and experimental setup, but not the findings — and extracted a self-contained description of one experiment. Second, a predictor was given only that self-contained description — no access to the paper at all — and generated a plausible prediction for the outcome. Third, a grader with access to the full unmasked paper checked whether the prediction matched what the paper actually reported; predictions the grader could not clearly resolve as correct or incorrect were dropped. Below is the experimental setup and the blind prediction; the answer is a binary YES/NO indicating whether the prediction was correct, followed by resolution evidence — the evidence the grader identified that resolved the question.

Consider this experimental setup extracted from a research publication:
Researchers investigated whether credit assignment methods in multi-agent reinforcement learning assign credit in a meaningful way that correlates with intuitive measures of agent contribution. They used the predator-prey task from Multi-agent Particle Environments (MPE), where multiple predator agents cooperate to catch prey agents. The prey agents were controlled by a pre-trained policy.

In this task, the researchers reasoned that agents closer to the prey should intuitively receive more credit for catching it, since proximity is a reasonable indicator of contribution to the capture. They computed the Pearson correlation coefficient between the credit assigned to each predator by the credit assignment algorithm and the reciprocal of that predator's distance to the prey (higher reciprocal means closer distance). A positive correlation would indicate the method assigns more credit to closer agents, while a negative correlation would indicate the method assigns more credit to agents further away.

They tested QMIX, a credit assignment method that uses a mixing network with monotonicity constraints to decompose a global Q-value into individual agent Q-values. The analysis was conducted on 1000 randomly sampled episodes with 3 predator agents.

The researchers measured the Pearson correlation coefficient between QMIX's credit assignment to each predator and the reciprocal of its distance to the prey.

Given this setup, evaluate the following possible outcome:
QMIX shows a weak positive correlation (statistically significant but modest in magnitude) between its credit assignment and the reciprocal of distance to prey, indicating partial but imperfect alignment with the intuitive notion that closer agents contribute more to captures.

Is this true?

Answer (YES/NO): NO